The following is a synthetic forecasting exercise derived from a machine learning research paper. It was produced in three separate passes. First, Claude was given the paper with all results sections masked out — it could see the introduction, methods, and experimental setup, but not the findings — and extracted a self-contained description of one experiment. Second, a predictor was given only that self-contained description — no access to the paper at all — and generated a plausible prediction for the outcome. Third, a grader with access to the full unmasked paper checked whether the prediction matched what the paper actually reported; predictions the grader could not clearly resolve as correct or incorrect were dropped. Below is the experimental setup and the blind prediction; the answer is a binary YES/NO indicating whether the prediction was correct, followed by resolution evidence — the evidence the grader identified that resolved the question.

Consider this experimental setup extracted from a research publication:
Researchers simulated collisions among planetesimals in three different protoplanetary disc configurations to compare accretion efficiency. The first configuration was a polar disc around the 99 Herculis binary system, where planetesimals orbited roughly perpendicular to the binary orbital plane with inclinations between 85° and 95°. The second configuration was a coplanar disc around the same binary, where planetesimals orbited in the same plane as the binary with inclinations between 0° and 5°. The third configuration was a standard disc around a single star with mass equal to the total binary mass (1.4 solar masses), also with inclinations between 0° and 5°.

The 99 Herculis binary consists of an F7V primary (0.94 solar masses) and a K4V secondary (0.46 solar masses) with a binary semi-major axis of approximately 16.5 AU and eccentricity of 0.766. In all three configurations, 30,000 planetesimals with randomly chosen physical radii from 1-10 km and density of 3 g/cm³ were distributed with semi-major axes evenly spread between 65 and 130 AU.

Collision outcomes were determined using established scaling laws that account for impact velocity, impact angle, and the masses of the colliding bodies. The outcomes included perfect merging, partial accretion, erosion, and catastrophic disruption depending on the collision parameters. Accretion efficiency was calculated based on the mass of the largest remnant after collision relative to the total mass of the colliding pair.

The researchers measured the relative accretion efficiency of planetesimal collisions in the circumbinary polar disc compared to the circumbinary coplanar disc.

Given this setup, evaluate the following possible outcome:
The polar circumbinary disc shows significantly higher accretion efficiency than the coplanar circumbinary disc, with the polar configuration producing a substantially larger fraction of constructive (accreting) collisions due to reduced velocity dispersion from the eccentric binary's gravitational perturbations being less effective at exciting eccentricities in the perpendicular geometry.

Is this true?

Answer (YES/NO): NO